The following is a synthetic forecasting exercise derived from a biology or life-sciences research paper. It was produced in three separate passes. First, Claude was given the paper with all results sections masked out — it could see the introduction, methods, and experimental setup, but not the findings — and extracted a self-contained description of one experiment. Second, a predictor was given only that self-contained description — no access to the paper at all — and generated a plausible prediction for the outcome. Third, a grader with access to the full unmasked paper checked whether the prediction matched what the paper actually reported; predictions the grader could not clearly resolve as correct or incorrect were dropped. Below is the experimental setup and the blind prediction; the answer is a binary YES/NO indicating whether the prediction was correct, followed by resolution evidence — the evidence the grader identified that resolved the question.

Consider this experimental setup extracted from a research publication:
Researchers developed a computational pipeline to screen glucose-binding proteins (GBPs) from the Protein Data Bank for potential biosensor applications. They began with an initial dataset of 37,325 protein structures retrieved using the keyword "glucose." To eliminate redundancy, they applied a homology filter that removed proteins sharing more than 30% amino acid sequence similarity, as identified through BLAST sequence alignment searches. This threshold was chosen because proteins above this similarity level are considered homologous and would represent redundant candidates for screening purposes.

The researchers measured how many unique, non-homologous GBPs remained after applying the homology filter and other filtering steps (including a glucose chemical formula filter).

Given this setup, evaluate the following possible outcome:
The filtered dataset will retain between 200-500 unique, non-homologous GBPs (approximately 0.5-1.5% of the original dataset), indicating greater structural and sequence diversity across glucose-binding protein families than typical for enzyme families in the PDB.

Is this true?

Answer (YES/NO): NO